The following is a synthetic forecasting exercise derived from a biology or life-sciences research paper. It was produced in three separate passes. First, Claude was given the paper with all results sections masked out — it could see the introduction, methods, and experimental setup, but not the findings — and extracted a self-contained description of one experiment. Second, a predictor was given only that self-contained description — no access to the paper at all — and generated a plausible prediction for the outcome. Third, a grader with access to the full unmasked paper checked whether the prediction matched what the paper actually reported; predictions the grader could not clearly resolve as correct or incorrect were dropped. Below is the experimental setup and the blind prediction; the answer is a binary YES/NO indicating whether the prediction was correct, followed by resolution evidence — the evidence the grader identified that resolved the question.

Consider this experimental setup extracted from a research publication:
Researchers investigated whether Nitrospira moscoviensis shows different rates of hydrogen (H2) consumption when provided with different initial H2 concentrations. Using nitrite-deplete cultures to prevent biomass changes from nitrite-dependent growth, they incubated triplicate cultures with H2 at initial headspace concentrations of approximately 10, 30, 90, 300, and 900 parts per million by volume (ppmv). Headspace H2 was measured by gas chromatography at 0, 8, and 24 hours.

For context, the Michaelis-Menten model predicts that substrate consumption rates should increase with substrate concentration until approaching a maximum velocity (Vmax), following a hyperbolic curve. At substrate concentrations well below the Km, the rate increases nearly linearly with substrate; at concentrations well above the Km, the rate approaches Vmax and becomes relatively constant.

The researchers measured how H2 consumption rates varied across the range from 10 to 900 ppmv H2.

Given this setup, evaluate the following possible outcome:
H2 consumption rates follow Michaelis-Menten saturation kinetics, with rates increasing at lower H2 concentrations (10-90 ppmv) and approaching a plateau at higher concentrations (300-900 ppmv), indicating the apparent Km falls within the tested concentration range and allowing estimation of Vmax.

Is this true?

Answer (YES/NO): YES